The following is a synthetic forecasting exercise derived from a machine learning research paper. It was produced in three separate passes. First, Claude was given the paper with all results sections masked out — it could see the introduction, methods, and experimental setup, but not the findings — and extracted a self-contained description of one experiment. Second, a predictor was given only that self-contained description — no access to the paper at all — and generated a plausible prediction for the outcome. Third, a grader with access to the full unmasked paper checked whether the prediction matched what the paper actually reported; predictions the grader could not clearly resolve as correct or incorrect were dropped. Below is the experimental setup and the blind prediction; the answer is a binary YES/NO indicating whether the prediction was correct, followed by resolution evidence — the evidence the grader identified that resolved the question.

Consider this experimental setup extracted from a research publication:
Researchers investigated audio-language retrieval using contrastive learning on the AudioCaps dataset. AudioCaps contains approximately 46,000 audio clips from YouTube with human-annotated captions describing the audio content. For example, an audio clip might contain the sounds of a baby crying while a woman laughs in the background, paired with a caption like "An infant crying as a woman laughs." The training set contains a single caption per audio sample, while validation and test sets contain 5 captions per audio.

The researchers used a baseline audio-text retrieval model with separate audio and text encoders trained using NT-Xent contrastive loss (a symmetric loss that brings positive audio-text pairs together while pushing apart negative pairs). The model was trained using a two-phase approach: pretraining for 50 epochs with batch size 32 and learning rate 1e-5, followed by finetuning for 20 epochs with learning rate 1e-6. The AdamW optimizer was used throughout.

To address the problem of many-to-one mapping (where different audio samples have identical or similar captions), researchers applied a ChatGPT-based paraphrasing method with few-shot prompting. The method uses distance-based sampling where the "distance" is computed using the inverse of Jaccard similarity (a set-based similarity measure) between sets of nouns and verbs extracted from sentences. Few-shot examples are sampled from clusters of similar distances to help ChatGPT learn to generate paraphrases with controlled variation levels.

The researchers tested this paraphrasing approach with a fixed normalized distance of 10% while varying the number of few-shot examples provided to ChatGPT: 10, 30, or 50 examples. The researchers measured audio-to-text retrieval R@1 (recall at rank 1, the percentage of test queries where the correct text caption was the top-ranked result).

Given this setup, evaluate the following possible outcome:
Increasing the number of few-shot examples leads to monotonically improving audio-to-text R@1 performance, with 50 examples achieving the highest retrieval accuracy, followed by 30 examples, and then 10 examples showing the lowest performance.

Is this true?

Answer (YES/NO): NO